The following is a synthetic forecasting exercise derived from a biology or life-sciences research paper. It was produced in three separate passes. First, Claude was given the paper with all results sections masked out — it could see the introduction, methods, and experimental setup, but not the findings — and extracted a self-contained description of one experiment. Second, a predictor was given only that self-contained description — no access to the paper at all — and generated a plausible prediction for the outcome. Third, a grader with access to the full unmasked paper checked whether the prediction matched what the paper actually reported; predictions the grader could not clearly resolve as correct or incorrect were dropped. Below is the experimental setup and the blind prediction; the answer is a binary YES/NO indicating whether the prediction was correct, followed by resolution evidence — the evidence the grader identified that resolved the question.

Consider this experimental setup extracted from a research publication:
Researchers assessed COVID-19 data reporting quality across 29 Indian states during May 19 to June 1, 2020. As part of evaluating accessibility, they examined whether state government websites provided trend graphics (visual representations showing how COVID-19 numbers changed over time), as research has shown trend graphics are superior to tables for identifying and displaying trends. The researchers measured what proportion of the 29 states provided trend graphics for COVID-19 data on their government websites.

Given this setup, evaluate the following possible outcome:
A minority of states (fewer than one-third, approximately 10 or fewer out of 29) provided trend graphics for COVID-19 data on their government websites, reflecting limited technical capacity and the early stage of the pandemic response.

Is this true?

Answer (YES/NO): YES